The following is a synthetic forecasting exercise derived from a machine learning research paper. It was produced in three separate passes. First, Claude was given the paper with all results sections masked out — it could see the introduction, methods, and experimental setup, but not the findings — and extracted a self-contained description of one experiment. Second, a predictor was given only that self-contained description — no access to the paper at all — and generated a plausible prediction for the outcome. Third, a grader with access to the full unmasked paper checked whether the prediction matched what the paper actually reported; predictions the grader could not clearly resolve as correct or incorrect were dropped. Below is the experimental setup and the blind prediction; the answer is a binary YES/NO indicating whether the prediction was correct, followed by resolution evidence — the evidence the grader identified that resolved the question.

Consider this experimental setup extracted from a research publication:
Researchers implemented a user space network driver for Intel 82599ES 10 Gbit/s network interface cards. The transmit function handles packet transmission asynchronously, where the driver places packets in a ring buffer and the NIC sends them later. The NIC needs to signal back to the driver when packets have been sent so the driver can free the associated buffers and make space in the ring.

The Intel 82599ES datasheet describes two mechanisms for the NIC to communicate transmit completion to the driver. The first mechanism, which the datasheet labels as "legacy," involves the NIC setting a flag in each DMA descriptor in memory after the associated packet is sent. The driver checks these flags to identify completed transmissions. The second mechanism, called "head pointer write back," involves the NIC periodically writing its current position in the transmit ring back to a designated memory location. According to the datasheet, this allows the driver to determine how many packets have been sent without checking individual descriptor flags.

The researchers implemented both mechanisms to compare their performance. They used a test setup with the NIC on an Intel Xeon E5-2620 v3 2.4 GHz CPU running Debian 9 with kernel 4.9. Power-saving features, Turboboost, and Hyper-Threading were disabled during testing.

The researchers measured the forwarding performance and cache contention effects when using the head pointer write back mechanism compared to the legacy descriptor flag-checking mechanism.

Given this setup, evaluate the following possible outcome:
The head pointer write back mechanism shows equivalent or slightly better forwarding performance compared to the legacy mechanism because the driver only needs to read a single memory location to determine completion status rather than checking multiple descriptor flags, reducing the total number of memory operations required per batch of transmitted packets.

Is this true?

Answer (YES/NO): YES